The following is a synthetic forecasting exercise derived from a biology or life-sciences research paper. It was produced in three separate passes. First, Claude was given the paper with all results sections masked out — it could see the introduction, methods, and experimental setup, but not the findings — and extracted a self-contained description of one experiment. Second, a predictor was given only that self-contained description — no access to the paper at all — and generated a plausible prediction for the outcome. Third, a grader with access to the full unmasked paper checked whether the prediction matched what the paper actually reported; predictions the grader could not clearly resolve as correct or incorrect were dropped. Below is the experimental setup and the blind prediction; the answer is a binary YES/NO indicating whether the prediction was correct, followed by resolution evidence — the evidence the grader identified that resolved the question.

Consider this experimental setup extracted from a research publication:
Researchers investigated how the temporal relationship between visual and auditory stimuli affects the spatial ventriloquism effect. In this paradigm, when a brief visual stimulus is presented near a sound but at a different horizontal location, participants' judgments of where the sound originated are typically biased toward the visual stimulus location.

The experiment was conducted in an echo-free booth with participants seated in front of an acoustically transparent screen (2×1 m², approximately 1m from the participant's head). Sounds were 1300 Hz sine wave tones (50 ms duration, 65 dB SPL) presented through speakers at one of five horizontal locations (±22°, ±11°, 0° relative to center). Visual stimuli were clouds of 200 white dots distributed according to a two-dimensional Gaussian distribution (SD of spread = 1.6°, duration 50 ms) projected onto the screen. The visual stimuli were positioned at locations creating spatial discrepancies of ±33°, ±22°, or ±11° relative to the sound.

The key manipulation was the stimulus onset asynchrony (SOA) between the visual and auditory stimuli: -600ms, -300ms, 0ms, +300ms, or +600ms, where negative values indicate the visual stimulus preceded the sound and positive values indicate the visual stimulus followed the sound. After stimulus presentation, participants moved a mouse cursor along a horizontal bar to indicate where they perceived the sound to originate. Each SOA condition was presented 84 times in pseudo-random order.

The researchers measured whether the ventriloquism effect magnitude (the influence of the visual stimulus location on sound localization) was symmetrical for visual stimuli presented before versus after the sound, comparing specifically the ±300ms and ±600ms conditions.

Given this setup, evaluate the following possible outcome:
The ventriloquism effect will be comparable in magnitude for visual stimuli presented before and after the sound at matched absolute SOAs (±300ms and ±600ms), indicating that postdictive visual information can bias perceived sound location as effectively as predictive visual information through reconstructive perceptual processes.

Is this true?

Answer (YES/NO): YES